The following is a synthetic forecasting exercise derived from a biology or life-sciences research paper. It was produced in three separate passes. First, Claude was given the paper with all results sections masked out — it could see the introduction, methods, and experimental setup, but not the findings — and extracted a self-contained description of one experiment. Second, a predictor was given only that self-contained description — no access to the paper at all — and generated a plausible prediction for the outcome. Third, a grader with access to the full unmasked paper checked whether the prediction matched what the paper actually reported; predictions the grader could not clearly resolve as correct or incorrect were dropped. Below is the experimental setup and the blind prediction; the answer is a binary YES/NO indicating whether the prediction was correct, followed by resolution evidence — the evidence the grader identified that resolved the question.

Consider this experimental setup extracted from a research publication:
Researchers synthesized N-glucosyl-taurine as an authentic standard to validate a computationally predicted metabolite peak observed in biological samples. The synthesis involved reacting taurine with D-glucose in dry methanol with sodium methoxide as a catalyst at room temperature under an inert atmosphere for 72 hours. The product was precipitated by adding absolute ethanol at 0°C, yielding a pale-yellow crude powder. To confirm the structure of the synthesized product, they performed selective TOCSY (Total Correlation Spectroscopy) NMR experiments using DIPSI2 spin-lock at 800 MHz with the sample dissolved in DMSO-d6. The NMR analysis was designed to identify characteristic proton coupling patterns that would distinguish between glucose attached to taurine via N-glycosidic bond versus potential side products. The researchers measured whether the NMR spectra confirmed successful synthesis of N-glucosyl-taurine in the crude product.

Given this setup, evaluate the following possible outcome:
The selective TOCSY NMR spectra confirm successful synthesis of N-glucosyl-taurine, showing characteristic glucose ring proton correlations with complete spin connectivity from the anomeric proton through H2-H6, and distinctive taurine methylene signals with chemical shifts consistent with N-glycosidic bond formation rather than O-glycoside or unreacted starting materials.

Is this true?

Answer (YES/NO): NO